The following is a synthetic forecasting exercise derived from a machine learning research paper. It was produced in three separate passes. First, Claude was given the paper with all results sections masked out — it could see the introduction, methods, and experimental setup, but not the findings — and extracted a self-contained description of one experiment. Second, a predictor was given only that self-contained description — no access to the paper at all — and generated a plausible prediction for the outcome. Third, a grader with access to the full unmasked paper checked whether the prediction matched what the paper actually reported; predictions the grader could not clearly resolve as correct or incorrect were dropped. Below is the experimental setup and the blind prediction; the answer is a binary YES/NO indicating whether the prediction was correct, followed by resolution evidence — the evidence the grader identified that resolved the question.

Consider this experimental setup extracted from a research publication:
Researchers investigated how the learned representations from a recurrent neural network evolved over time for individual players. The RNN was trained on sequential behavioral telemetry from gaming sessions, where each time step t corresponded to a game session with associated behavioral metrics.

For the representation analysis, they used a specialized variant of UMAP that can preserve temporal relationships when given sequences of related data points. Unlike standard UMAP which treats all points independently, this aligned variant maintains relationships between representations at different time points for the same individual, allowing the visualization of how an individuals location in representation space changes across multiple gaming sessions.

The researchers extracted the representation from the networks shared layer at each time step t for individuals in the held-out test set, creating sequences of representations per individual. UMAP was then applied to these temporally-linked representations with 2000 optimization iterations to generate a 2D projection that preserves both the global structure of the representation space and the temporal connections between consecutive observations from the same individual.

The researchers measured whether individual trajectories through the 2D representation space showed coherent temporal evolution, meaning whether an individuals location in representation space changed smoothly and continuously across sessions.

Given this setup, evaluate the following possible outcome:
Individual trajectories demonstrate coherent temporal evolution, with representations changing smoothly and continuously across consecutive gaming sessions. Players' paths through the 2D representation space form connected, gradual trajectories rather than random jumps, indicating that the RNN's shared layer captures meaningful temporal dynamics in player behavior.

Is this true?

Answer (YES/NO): NO